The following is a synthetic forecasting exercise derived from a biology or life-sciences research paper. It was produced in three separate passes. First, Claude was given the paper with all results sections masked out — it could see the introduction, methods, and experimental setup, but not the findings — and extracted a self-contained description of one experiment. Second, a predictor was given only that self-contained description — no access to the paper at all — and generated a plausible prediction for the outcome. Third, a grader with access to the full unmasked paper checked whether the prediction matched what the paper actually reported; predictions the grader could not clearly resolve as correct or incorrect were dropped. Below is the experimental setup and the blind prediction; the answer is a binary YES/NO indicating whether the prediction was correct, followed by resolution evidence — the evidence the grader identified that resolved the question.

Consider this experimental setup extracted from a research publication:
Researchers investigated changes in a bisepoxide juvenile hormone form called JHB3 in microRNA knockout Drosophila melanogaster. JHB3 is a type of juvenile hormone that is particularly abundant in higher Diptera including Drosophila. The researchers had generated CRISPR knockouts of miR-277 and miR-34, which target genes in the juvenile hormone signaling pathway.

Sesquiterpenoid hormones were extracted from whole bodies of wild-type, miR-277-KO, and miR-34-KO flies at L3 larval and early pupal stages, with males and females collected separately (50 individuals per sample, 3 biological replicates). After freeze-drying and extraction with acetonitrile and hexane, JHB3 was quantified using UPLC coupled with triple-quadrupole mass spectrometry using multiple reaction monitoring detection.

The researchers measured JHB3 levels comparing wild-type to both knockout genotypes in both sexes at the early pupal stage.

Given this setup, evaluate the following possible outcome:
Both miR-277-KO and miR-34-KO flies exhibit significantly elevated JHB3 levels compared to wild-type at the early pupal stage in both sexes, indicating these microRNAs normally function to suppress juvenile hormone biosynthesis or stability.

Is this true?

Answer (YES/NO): NO